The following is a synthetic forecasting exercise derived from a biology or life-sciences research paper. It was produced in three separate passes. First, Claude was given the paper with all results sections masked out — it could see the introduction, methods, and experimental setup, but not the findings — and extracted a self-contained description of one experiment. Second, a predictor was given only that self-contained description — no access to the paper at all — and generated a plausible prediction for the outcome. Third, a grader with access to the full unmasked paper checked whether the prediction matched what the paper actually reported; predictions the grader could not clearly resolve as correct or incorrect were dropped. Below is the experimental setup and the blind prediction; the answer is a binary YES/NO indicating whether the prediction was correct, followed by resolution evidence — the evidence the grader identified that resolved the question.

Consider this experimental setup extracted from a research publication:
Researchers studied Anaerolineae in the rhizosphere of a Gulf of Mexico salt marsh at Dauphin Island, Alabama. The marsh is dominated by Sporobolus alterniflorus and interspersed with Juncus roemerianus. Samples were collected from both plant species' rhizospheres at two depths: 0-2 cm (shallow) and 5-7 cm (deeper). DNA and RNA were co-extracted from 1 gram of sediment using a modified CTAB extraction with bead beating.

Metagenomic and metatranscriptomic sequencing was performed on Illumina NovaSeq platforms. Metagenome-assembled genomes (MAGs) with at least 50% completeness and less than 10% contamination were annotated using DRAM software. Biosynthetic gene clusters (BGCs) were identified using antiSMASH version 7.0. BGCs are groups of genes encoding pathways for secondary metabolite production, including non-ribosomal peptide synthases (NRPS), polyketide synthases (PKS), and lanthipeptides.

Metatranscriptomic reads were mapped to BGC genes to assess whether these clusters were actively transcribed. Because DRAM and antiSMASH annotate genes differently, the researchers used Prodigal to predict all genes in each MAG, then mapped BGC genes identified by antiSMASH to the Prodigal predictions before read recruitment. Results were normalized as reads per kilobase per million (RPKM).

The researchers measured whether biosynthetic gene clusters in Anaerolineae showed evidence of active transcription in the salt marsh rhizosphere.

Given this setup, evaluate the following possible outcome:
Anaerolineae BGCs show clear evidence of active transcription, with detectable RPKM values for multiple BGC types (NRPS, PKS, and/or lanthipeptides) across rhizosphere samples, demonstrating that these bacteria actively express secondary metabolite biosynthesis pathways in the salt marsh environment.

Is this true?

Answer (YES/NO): YES